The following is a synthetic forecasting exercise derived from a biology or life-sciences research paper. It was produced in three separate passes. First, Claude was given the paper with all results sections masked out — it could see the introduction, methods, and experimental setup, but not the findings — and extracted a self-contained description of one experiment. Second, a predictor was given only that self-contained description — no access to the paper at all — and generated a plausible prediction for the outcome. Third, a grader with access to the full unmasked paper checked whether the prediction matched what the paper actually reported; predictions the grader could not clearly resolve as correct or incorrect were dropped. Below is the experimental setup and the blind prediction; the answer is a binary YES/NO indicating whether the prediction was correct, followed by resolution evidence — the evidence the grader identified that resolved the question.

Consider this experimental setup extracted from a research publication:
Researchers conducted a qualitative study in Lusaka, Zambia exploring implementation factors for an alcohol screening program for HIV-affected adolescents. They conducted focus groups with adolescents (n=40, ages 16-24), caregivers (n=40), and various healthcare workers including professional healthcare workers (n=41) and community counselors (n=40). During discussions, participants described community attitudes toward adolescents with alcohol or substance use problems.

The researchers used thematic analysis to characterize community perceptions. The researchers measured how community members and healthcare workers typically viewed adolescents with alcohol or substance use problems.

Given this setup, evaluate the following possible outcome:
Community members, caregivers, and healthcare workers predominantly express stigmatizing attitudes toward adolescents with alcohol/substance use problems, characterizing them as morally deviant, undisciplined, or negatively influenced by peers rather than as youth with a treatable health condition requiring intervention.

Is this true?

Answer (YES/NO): YES